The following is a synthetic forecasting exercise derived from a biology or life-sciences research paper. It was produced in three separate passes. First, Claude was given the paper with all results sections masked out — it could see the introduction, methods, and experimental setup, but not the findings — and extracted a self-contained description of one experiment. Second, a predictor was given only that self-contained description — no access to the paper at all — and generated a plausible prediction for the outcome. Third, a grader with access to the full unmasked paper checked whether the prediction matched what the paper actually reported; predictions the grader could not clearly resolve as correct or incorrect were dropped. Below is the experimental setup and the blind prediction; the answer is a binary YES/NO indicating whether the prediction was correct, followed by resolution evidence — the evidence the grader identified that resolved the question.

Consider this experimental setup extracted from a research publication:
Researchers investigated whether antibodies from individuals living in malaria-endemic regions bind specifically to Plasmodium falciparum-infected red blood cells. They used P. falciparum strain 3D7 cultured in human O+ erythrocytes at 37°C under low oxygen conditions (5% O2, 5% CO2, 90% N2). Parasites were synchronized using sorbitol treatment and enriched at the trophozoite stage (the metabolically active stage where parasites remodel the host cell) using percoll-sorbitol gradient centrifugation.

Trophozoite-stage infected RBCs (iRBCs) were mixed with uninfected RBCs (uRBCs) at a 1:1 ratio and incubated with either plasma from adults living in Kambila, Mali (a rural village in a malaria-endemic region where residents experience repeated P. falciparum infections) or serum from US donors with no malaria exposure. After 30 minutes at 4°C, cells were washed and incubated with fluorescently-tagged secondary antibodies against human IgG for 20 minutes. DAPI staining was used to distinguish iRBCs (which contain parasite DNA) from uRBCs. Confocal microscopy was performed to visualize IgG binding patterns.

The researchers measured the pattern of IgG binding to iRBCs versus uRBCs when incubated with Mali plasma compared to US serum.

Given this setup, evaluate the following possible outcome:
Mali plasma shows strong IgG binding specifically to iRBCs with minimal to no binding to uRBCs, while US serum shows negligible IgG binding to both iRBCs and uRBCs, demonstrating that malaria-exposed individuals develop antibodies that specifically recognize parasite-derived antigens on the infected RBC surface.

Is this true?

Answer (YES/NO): YES